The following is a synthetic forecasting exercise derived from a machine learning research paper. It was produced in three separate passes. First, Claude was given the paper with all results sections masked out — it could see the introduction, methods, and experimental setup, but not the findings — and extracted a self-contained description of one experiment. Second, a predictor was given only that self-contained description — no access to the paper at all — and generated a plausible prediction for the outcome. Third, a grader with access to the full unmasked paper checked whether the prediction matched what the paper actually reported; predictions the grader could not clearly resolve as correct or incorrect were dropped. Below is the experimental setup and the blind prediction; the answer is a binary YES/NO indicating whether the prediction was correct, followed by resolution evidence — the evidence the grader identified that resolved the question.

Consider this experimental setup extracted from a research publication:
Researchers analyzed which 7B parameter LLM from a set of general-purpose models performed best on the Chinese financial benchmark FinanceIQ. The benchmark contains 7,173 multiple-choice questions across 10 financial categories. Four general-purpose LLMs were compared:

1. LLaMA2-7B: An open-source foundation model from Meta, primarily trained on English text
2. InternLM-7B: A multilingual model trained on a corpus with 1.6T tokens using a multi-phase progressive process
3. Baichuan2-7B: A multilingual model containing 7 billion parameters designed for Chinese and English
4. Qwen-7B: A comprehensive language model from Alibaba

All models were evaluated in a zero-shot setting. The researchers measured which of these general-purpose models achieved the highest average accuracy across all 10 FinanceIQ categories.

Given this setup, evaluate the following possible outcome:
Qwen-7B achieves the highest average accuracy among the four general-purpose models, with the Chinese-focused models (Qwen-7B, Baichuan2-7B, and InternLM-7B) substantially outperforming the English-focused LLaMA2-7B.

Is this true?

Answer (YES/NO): NO